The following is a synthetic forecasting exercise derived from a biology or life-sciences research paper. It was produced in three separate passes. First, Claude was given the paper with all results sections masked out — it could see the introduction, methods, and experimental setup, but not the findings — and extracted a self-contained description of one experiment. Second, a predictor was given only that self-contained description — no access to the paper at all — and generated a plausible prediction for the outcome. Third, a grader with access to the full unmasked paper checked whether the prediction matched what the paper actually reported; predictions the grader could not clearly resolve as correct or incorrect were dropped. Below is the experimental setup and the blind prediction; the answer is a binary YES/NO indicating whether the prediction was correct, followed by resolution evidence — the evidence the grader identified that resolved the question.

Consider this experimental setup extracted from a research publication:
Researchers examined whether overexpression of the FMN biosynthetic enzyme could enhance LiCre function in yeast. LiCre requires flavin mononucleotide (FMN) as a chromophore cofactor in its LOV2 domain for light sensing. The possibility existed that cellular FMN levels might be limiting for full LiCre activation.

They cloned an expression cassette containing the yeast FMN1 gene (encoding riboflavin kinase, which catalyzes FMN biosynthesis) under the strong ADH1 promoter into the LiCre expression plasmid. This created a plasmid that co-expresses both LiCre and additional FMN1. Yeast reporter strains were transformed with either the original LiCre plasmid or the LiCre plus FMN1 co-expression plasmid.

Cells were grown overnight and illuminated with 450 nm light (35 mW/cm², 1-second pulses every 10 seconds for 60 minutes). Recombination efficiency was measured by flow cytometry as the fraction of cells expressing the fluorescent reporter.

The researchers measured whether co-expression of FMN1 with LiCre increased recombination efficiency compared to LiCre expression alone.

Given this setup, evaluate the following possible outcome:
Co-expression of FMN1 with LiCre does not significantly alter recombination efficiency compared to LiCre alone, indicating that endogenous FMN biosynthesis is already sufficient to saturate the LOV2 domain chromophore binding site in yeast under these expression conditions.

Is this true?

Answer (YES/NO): YES